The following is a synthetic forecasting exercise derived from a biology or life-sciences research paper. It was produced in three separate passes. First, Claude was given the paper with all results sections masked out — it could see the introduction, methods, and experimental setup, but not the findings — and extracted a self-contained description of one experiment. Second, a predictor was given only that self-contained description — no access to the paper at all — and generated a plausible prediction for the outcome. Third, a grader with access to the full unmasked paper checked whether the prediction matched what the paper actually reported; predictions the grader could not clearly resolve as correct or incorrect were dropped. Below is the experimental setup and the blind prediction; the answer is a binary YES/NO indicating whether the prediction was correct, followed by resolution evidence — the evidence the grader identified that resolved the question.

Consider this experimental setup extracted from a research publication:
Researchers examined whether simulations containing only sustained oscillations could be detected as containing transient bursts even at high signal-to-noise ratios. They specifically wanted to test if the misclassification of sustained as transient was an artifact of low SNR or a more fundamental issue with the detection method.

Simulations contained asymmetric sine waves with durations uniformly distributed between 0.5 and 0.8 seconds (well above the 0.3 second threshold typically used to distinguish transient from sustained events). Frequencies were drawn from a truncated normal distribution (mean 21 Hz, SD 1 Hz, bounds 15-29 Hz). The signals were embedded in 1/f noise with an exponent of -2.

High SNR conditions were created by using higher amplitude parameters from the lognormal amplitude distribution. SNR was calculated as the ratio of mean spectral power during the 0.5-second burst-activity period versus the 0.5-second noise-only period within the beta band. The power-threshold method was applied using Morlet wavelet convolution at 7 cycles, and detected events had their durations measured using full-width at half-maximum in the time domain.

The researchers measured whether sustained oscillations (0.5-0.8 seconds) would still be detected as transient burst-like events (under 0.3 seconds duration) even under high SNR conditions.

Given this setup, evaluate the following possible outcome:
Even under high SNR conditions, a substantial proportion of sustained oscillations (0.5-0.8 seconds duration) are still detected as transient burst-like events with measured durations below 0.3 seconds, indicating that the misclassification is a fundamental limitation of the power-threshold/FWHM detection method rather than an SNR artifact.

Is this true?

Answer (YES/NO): YES